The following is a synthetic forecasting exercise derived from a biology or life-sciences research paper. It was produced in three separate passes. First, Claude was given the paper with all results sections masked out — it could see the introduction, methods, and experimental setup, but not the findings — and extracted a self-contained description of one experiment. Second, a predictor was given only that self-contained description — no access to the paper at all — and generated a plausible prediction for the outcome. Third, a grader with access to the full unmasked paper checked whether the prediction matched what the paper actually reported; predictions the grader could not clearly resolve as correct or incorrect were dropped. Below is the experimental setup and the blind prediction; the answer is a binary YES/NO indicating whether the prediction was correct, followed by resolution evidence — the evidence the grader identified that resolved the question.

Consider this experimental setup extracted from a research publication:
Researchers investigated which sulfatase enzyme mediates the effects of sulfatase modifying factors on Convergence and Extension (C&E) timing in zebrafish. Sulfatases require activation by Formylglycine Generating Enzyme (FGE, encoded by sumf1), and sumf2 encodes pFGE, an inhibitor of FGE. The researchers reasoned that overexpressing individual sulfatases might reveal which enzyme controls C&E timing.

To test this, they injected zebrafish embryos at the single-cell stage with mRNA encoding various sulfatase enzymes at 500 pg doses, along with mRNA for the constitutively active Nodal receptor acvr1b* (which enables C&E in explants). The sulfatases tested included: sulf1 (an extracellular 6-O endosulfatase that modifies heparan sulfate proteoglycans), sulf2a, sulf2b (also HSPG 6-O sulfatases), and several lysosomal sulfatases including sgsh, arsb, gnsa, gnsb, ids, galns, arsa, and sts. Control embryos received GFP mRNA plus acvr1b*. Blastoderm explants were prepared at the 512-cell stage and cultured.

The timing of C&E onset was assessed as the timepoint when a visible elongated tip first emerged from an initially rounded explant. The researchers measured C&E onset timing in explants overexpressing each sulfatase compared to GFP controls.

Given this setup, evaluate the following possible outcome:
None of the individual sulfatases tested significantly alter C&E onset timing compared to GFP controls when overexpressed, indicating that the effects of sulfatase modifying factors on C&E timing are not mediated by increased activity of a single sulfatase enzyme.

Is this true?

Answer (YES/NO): NO